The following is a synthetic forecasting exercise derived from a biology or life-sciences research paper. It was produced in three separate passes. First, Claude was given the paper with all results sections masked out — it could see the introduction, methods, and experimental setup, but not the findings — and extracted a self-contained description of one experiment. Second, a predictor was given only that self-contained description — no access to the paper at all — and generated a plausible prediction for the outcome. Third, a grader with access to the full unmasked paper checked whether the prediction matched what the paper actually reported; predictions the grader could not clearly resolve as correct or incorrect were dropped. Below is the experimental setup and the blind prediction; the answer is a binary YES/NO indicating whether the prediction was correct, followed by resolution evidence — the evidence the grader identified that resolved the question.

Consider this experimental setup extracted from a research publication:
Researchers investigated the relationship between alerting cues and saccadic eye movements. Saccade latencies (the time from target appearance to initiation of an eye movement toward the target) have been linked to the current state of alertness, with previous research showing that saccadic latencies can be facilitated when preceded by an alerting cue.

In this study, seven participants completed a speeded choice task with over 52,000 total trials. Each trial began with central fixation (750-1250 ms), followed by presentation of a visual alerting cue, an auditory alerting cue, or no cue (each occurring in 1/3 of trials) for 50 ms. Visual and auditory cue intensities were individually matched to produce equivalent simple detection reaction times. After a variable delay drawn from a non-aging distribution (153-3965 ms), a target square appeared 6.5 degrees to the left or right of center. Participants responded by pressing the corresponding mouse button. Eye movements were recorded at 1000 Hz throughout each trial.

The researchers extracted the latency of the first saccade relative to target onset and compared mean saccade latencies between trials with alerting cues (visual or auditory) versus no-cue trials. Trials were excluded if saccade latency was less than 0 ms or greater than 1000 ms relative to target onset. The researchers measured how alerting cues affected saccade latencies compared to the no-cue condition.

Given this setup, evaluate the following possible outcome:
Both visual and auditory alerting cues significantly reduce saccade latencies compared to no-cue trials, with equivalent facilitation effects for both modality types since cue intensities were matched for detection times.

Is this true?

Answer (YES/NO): YES